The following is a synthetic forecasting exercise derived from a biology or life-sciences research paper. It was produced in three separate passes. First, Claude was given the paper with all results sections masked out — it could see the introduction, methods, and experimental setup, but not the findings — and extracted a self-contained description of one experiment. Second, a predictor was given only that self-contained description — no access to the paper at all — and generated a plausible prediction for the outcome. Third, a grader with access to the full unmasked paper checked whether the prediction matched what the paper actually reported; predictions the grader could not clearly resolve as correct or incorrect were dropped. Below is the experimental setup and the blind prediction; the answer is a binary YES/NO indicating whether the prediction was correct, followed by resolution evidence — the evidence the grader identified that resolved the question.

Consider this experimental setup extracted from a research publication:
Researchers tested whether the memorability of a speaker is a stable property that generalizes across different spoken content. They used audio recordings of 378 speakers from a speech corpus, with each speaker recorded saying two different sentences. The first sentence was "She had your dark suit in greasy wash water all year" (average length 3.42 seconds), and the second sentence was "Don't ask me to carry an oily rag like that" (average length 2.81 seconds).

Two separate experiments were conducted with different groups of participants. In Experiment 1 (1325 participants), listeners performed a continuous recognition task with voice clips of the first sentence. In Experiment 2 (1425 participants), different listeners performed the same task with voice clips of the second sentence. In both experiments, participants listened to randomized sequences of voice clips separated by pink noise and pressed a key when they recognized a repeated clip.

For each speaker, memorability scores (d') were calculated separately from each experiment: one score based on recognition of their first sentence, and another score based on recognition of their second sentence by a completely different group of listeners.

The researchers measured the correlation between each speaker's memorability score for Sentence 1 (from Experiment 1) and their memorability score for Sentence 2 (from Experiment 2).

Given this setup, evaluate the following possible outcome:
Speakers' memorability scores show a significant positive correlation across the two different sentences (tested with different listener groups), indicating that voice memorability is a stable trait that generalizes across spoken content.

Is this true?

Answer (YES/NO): YES